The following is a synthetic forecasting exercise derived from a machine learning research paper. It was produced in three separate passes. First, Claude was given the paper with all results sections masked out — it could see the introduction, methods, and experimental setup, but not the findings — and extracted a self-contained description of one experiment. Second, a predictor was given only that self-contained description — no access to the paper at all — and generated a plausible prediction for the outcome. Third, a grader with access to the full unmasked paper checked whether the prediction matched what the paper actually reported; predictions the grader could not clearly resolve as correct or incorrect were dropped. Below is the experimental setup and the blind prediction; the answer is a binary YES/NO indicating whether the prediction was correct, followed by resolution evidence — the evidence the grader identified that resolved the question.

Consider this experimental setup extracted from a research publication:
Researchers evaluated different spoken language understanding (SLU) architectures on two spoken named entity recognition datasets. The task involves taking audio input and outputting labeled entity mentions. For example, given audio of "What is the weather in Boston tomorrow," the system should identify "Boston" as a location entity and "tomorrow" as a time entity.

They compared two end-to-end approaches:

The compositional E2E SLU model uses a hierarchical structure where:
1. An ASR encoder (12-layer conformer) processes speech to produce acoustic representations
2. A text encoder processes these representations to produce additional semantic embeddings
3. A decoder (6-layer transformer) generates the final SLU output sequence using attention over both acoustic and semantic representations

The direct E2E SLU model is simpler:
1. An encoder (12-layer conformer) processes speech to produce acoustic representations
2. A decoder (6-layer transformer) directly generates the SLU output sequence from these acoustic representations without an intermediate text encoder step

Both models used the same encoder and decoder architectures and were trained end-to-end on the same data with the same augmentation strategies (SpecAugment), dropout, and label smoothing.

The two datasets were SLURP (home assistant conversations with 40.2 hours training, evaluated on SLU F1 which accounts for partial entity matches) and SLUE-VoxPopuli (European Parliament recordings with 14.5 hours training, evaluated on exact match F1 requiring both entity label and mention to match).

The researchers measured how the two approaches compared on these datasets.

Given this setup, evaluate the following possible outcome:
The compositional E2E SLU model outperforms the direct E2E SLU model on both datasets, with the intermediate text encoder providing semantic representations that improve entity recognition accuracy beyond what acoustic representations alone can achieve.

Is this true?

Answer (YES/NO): NO